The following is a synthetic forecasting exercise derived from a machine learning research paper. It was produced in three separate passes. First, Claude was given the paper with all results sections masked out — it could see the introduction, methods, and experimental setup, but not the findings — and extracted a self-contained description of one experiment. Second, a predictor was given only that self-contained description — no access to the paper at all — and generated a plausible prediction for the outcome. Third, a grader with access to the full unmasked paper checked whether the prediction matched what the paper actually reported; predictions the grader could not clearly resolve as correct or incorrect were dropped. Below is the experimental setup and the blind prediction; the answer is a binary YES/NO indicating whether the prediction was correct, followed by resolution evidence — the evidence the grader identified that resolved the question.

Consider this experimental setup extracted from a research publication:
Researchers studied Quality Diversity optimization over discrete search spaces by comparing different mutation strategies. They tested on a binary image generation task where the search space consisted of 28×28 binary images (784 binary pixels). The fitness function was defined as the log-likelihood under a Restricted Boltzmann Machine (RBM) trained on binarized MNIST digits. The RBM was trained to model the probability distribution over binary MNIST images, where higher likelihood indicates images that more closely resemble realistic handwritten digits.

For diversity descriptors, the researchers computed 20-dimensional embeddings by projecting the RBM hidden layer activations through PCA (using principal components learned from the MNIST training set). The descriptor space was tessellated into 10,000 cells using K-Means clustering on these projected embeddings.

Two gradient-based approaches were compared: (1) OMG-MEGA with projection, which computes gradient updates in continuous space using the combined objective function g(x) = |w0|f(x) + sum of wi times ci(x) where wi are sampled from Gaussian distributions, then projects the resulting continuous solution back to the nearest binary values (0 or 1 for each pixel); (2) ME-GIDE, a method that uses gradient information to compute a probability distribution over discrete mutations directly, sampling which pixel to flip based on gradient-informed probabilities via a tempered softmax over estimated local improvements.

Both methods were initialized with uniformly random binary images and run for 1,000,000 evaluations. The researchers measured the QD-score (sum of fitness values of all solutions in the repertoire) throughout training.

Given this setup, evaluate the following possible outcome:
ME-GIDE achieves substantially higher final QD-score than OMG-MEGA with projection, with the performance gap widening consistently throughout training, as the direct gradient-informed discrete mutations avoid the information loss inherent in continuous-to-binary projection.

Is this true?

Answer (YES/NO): NO